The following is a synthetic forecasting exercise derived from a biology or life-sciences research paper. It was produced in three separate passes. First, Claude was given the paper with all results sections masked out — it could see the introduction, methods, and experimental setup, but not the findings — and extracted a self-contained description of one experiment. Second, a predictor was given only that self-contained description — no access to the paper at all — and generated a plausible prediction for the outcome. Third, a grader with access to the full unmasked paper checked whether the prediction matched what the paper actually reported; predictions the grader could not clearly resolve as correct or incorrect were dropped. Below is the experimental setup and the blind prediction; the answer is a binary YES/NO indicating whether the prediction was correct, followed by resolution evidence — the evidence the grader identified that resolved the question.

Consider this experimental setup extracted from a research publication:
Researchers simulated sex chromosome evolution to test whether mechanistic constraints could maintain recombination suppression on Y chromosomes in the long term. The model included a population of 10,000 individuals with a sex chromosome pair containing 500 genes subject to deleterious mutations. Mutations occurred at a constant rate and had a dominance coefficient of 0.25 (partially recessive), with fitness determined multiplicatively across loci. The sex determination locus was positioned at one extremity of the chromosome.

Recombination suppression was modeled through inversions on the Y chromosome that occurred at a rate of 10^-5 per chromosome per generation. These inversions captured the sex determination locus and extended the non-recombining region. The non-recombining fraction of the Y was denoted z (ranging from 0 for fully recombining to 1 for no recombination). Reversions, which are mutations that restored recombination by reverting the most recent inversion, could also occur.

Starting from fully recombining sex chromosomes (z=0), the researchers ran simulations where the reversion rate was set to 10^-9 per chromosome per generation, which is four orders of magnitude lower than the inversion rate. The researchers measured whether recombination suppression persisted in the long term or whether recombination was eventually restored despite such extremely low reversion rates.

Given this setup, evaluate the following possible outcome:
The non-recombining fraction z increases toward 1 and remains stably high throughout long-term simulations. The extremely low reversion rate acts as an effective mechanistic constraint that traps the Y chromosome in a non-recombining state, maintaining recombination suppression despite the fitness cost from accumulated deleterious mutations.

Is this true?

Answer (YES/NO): NO